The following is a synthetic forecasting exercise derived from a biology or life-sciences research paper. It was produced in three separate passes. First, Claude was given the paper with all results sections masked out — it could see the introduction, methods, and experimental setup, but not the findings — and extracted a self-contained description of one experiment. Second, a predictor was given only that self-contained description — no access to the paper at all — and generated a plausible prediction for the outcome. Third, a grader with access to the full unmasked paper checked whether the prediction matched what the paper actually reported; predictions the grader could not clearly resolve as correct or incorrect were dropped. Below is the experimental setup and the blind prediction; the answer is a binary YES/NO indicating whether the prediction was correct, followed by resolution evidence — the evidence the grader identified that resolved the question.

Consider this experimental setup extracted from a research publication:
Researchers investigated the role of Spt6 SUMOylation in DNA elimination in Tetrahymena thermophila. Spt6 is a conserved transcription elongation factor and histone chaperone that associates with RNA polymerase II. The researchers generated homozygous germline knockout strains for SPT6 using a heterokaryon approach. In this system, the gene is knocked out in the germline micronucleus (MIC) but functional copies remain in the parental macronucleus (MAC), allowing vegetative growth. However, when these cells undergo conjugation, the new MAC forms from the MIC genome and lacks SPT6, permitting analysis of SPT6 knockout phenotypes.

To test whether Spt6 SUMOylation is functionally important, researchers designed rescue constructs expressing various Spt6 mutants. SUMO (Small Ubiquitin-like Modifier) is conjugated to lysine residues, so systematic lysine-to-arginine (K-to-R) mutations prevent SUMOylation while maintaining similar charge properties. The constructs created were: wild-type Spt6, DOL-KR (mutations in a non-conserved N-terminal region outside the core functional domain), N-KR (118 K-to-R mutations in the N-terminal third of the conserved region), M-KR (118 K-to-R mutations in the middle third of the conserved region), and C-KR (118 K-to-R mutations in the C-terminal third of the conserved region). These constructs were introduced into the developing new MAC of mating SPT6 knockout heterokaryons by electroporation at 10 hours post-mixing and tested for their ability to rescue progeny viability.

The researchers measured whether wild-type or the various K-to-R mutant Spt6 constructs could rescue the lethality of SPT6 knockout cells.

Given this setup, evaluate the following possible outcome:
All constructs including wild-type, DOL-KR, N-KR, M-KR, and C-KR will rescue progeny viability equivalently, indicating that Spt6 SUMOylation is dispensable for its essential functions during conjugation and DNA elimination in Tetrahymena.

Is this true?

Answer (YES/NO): NO